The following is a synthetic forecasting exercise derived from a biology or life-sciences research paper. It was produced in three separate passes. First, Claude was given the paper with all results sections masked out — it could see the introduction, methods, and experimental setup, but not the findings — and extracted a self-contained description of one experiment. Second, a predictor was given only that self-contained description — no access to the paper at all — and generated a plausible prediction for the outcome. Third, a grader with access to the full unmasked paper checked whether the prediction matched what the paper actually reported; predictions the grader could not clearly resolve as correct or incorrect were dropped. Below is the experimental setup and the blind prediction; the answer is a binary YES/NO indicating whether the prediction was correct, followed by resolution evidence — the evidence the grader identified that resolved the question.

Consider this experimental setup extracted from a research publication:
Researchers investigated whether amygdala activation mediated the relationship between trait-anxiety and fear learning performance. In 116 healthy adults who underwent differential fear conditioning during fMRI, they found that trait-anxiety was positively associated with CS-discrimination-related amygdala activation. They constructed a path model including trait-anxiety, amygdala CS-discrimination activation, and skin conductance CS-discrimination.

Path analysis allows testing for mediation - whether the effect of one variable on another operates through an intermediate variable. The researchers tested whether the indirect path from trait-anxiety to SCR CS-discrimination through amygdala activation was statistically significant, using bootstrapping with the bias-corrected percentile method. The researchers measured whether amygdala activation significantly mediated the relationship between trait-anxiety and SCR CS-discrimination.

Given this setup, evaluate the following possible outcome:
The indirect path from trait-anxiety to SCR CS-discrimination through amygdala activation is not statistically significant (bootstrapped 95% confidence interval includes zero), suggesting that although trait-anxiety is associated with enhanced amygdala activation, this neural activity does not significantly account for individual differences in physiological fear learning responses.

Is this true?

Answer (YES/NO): NO